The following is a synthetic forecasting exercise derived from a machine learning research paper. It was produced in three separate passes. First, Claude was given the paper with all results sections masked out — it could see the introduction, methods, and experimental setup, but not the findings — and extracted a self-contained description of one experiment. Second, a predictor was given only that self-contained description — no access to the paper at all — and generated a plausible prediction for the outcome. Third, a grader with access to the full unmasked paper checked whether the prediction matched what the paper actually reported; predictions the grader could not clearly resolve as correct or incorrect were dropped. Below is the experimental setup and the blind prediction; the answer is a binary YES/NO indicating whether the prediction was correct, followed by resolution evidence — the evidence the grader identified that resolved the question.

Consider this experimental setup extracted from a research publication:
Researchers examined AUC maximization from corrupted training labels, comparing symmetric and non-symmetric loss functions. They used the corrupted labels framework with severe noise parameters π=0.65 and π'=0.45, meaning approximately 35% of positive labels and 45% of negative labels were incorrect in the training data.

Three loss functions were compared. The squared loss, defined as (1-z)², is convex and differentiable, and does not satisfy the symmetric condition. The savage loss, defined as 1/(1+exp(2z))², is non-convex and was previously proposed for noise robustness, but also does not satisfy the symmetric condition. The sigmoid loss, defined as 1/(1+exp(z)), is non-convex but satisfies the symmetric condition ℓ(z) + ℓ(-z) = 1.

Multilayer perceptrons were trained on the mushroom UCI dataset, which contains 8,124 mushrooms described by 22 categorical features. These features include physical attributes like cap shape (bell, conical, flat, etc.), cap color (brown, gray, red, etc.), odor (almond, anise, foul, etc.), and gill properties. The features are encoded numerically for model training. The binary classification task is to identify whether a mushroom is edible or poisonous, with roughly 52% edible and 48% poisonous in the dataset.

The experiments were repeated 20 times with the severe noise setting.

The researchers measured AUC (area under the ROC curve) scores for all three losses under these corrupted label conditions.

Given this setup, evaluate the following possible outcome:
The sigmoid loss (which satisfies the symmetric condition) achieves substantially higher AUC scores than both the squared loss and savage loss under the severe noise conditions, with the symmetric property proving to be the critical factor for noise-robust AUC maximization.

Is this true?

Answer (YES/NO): YES